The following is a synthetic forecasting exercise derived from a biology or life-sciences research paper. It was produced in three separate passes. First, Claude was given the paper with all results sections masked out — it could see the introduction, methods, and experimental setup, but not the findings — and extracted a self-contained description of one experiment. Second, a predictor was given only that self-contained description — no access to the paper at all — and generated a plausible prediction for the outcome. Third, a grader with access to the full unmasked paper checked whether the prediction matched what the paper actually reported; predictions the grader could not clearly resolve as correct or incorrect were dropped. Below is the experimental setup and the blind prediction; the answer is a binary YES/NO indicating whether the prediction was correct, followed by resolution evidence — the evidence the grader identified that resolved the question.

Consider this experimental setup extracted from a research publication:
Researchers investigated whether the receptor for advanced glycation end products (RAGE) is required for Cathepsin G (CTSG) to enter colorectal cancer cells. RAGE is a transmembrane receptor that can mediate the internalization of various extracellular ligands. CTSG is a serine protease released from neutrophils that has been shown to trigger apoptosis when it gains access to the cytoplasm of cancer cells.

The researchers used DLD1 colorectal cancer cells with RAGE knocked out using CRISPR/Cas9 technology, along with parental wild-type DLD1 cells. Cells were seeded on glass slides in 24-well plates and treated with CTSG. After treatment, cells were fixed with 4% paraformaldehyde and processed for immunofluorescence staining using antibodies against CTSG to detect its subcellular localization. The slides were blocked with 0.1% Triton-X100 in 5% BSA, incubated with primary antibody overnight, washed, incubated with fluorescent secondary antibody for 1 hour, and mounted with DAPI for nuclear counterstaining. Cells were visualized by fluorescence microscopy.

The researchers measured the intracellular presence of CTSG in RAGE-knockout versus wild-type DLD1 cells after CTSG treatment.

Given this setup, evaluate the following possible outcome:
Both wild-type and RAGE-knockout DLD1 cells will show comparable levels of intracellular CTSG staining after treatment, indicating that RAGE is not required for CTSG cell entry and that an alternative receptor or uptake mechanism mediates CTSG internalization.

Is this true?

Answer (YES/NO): NO